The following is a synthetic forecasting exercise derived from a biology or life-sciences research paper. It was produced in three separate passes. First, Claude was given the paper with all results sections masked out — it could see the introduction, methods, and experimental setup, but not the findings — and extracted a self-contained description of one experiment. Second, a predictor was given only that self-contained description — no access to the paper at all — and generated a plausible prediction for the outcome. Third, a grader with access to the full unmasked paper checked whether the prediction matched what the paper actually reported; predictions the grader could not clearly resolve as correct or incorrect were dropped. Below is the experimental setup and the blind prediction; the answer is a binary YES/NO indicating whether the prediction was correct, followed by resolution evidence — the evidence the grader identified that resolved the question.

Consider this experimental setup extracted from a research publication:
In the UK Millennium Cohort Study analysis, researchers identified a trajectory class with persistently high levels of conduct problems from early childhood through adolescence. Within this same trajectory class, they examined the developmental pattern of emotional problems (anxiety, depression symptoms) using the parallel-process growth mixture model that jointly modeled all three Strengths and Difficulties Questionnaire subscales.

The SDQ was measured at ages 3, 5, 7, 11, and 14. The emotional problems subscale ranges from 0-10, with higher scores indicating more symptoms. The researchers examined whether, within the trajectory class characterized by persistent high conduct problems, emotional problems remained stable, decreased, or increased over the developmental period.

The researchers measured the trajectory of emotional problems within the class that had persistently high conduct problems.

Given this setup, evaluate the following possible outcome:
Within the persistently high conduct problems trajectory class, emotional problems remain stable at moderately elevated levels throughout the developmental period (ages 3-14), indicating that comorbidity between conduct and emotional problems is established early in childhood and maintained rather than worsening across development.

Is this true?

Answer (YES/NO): NO